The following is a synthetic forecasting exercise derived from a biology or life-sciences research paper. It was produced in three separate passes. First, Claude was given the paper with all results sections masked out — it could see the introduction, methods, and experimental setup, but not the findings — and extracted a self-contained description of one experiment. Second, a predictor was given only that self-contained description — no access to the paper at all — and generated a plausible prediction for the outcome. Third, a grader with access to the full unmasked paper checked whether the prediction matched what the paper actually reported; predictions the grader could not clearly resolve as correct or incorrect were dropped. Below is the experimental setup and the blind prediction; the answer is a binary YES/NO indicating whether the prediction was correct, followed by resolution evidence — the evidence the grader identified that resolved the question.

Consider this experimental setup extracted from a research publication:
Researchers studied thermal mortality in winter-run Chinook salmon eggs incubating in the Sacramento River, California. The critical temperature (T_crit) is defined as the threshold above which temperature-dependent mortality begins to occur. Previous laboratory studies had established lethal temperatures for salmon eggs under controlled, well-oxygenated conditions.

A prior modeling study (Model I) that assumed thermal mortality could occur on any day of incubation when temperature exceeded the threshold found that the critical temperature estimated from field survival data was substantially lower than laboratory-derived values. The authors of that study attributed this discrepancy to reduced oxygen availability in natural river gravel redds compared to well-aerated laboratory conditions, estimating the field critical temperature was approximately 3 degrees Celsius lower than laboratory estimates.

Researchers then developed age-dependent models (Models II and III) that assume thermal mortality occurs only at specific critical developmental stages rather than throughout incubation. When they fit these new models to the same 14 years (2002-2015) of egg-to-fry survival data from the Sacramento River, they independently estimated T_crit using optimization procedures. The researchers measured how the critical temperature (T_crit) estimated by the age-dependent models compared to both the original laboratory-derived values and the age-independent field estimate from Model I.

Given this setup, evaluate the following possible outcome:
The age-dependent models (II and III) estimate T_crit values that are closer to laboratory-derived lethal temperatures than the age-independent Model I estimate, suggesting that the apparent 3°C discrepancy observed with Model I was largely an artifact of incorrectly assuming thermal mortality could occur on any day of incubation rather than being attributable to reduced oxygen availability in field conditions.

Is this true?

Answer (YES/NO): NO